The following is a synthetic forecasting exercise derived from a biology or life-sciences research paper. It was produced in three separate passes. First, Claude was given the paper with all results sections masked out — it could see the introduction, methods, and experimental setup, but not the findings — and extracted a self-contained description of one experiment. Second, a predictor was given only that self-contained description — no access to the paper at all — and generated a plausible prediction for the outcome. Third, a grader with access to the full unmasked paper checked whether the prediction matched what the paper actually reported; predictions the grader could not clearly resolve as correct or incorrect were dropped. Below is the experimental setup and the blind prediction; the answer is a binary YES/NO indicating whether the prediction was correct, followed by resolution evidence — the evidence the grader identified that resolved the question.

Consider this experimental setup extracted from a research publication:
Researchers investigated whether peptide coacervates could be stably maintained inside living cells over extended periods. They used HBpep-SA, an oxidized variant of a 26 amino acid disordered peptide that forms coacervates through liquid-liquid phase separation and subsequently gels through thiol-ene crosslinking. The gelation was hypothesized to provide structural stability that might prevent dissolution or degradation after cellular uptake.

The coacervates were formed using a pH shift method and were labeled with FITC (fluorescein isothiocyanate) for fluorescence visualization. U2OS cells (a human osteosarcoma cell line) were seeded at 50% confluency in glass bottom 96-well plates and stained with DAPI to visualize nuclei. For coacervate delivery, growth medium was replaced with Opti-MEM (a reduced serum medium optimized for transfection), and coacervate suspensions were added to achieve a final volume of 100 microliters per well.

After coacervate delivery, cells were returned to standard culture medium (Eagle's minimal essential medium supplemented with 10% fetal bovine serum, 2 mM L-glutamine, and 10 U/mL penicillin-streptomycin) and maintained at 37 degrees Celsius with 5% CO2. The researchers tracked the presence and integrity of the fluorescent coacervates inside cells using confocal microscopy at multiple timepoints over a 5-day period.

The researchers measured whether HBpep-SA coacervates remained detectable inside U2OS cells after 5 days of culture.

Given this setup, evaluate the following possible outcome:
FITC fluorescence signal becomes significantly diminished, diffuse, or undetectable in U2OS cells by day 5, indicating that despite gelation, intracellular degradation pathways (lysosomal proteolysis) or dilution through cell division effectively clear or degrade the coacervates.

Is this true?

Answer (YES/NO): NO